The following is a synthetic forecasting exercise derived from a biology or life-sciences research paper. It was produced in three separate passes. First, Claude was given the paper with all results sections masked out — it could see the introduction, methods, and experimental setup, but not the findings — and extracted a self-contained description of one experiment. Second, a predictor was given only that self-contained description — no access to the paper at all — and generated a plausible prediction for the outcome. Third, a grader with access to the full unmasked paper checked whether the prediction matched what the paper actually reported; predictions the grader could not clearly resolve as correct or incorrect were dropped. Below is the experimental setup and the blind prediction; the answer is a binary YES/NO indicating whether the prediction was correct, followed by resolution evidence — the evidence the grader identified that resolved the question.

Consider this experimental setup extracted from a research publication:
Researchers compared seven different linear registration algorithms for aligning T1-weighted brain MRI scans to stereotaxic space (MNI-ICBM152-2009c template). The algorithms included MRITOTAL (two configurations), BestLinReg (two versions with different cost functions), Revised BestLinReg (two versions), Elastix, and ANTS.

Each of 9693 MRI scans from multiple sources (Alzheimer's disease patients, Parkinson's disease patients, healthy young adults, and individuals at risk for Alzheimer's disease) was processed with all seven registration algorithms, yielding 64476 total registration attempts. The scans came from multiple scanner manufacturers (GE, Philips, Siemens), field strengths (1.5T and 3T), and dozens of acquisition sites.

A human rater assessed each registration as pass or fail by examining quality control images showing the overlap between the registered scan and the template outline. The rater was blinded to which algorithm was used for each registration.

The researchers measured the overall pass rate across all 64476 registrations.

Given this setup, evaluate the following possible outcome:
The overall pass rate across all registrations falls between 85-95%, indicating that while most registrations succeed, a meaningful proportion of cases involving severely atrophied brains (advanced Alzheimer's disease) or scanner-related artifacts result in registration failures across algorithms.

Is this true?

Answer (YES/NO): NO